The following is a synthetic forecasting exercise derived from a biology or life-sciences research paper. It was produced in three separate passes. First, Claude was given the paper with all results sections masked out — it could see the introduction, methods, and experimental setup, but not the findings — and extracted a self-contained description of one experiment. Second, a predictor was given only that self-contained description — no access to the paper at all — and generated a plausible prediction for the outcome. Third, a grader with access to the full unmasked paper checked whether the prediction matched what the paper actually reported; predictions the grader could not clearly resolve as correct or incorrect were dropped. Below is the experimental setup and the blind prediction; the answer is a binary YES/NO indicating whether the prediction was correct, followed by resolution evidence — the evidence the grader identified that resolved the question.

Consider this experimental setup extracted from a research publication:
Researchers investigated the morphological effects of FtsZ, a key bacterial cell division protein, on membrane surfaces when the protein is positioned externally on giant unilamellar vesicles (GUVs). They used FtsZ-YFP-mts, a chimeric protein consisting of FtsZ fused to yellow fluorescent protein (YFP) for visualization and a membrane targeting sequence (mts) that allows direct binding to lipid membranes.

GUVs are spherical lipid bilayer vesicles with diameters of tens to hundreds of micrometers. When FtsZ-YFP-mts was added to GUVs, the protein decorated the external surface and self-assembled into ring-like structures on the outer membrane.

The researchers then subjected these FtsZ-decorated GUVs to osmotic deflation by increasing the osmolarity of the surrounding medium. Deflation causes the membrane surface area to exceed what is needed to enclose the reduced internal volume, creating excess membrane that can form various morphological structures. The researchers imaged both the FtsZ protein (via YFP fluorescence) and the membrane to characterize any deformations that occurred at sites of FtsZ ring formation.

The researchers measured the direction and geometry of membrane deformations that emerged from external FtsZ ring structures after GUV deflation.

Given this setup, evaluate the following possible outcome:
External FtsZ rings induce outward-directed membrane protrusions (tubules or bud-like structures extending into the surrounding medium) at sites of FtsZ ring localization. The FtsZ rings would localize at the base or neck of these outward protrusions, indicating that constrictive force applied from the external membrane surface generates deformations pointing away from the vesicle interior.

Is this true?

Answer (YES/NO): NO